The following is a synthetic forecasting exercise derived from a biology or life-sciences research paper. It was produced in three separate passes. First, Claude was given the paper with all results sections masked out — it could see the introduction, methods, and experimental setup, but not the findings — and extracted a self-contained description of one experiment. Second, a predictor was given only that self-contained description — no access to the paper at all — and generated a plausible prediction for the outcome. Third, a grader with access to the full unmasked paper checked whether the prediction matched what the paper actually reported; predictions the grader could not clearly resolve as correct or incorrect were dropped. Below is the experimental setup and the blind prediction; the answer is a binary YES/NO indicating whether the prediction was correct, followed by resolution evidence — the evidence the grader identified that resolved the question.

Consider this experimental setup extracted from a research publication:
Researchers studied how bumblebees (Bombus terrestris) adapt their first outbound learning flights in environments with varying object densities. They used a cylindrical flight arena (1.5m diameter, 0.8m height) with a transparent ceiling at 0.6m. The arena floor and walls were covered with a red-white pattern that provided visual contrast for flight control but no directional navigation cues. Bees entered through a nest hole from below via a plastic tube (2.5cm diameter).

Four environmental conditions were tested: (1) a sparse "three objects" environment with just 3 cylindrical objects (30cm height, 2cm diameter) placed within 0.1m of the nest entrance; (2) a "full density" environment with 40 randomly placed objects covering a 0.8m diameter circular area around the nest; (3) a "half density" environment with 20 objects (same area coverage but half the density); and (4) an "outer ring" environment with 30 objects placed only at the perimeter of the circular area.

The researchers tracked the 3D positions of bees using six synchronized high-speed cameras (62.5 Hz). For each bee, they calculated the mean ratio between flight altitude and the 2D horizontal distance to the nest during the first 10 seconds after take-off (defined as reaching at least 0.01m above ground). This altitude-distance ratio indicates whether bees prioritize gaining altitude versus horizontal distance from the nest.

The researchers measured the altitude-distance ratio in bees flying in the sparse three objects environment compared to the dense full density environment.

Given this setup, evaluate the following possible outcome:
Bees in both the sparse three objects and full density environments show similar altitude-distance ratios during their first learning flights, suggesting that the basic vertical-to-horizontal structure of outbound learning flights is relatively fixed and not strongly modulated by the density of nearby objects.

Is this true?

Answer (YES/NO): NO